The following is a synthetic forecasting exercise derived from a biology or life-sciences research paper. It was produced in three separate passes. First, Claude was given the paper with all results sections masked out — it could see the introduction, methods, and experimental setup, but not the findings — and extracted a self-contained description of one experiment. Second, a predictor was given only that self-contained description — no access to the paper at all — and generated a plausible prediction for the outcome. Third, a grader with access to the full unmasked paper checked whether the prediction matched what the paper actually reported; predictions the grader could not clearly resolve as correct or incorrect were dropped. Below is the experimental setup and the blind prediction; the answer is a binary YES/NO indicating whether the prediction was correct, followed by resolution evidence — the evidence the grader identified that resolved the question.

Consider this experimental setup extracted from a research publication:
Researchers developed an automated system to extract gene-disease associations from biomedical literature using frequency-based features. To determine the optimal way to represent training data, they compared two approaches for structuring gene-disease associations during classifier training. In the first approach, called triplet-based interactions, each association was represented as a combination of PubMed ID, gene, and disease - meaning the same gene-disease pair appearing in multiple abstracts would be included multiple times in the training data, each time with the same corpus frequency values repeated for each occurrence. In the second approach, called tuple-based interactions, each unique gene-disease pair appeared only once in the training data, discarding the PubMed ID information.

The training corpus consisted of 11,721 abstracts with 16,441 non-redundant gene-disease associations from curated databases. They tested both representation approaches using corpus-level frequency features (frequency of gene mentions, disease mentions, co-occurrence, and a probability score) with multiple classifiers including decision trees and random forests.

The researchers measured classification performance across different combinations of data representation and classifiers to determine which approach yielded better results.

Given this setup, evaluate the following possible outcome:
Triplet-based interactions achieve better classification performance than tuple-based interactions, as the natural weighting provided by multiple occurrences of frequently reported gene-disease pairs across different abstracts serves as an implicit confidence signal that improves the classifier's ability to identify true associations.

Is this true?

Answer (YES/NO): NO